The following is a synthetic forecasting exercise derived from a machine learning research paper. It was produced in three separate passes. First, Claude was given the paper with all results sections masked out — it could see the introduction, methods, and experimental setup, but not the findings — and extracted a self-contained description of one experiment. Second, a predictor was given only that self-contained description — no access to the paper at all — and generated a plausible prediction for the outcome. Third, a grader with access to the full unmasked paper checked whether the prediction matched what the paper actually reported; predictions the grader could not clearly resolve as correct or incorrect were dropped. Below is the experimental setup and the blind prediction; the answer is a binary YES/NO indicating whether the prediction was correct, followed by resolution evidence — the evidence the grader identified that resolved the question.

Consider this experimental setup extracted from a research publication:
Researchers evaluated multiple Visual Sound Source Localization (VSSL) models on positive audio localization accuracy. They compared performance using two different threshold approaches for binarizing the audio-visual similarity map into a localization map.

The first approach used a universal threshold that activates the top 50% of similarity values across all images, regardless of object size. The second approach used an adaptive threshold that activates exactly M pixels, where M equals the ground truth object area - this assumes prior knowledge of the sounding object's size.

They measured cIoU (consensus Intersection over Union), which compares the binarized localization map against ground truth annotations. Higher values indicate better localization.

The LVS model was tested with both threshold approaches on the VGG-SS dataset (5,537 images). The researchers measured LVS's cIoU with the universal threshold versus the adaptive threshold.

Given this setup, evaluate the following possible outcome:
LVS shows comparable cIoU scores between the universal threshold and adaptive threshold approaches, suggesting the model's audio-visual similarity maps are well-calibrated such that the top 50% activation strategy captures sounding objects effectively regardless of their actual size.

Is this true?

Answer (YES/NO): NO